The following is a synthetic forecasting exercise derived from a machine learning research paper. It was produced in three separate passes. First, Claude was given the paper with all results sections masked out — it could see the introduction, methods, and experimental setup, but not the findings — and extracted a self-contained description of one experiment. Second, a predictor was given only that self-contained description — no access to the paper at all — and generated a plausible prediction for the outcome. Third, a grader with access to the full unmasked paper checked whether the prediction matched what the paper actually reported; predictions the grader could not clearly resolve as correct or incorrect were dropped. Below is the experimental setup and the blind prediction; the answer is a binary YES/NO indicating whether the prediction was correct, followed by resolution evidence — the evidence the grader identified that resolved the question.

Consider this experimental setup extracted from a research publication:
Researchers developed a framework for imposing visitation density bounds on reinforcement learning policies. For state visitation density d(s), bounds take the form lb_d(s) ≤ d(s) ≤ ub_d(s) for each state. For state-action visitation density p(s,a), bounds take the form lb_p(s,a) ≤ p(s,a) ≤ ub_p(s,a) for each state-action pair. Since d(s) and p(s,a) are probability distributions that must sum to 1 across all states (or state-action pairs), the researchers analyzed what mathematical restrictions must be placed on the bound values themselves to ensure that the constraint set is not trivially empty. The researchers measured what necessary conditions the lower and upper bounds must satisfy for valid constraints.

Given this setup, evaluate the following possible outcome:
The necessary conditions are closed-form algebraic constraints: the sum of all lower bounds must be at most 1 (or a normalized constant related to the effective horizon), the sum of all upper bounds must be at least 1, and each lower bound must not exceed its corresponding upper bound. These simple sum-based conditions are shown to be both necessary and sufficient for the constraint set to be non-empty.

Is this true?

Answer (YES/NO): NO